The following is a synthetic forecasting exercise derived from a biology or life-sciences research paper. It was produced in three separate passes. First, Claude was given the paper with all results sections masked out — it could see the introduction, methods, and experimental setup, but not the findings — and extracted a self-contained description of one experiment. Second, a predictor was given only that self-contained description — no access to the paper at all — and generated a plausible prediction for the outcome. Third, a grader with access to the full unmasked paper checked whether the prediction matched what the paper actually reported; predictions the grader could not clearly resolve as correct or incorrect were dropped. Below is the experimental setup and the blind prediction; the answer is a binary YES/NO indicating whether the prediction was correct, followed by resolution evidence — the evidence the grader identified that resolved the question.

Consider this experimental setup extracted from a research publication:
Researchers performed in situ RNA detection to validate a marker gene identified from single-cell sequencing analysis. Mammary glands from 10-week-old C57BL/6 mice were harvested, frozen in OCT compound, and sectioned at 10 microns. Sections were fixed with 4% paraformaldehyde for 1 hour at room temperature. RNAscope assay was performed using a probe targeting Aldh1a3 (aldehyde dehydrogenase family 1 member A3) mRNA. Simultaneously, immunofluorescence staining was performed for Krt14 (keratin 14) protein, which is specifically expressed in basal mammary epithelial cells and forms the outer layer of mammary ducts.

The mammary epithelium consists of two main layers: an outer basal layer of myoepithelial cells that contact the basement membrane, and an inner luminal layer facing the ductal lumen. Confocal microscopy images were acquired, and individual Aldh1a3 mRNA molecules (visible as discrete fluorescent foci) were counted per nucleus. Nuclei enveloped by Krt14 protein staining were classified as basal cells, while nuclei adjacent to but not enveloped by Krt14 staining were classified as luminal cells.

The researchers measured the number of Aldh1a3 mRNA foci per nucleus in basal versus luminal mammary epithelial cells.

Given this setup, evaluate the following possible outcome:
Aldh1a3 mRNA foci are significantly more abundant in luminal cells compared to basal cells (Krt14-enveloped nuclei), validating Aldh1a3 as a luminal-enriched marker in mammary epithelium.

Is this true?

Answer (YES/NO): YES